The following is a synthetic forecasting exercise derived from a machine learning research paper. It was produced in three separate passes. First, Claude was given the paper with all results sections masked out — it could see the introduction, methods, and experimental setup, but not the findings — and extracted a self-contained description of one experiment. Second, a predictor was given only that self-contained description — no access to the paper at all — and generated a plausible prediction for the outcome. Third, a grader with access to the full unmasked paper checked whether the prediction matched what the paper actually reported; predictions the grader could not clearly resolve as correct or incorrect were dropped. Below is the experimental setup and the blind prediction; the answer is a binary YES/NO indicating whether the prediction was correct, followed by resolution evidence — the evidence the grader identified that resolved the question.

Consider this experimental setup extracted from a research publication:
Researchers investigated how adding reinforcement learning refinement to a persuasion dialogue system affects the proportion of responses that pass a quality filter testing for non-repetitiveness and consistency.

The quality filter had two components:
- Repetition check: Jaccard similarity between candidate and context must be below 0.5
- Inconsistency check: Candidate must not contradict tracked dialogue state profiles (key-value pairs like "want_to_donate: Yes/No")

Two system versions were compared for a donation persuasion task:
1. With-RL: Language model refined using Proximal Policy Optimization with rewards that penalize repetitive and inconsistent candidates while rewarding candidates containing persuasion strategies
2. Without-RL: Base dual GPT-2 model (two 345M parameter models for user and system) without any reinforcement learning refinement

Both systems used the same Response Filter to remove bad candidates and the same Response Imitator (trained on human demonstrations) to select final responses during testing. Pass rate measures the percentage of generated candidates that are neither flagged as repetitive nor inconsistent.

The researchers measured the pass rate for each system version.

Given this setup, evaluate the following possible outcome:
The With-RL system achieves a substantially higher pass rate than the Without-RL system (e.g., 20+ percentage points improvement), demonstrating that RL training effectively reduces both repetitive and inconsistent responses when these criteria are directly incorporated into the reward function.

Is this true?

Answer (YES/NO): NO